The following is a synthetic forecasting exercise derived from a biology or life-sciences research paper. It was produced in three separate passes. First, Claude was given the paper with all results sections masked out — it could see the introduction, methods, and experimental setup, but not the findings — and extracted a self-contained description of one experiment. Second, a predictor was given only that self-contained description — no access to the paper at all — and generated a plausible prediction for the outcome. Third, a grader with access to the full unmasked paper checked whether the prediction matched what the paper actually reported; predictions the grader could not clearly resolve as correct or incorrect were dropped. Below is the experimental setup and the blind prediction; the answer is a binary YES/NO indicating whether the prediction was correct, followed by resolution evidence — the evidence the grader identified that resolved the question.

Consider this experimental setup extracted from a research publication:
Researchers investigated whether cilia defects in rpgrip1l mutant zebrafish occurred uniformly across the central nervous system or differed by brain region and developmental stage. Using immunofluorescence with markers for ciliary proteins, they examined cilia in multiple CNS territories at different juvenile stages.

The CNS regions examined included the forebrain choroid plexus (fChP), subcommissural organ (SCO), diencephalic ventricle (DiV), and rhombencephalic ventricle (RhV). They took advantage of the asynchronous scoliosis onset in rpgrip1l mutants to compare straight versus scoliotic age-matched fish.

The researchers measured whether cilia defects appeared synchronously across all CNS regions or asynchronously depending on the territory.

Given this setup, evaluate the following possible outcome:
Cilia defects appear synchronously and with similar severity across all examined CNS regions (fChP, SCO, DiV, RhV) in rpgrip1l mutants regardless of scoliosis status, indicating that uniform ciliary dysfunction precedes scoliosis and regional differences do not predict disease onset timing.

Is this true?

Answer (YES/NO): NO